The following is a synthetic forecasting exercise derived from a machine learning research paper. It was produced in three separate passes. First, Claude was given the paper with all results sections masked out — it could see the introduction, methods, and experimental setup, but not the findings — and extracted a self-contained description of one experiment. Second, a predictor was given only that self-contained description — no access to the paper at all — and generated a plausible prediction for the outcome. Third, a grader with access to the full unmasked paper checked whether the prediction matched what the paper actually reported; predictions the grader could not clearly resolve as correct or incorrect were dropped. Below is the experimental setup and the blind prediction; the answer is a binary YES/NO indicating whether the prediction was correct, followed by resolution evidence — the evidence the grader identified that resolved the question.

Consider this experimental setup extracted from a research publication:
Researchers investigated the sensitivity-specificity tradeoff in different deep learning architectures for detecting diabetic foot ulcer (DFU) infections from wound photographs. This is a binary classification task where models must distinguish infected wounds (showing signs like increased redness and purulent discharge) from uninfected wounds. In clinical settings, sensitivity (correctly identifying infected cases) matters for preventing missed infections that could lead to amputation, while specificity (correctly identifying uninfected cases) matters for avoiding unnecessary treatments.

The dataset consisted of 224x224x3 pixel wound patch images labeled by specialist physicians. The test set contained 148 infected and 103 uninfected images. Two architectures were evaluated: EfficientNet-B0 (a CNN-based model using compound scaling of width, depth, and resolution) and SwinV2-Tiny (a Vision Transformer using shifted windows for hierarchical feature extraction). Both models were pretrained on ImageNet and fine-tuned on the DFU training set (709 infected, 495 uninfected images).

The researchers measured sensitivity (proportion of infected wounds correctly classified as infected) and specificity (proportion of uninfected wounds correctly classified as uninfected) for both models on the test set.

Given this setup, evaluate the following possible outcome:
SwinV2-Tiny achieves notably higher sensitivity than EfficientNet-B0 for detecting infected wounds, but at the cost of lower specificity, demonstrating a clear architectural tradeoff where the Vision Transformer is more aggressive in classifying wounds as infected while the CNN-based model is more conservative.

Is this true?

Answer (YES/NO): YES